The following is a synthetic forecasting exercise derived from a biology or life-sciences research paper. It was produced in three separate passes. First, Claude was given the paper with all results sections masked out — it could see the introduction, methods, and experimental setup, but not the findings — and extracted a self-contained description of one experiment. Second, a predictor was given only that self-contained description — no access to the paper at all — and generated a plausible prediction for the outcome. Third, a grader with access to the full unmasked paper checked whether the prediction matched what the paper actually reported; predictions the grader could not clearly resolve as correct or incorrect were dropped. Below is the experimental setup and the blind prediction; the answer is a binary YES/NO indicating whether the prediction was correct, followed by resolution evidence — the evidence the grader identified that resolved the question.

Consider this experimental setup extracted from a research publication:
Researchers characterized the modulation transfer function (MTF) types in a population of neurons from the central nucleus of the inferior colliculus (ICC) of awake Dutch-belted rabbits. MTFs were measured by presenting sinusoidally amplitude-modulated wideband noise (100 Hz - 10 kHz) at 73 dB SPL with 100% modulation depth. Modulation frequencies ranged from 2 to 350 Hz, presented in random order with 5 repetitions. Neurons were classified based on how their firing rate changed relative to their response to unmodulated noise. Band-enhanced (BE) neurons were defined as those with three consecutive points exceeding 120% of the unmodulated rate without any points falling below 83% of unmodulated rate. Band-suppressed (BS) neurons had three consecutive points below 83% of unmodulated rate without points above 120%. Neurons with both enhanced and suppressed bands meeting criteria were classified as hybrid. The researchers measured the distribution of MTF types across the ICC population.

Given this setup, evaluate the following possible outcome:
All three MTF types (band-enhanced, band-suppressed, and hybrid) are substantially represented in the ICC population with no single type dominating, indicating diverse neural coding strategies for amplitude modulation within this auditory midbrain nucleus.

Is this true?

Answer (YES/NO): YES